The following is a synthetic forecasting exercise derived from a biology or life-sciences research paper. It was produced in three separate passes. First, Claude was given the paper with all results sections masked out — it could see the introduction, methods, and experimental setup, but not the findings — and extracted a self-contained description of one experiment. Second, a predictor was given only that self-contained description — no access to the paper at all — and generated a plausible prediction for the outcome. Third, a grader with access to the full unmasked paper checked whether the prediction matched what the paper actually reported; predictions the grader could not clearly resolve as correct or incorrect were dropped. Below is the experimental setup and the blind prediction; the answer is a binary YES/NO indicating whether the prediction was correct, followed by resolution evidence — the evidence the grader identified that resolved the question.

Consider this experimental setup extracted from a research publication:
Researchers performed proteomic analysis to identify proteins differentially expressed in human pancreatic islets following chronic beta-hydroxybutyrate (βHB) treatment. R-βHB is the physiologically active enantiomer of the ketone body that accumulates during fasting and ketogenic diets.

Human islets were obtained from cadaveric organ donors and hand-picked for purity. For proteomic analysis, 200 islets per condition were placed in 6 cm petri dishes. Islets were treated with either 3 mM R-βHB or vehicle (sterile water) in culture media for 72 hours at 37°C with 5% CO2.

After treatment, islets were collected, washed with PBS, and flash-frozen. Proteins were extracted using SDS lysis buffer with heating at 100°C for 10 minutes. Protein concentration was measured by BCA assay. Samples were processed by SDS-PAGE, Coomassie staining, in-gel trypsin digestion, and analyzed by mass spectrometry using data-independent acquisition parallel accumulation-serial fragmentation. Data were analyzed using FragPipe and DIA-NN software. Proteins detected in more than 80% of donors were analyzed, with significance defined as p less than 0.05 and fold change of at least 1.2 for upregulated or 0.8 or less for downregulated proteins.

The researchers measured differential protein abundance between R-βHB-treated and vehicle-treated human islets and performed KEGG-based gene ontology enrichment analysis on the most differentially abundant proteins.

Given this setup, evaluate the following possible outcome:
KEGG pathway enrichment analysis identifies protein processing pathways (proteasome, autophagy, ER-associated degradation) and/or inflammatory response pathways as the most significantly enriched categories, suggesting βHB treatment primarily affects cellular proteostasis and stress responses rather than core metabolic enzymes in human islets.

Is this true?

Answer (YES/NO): NO